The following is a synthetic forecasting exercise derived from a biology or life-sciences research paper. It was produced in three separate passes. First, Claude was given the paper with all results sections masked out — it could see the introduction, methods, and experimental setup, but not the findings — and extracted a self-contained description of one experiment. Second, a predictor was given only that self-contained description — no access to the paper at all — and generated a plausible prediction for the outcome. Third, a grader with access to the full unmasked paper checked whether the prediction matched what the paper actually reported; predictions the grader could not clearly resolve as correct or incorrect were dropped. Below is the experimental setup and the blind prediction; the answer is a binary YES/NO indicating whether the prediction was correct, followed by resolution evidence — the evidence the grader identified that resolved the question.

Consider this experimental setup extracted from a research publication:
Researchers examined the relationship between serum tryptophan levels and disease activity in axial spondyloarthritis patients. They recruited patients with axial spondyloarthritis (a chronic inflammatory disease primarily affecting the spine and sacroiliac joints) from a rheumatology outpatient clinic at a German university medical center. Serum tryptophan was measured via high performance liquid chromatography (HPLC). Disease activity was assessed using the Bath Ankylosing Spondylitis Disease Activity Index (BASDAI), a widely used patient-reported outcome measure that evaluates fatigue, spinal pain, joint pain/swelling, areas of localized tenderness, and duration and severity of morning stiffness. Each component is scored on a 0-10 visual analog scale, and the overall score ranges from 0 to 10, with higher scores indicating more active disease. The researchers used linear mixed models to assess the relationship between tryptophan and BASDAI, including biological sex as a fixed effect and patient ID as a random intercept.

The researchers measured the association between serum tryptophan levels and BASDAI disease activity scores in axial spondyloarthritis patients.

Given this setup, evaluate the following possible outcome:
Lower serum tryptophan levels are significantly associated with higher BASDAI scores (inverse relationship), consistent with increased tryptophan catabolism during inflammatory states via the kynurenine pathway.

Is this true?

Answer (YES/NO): YES